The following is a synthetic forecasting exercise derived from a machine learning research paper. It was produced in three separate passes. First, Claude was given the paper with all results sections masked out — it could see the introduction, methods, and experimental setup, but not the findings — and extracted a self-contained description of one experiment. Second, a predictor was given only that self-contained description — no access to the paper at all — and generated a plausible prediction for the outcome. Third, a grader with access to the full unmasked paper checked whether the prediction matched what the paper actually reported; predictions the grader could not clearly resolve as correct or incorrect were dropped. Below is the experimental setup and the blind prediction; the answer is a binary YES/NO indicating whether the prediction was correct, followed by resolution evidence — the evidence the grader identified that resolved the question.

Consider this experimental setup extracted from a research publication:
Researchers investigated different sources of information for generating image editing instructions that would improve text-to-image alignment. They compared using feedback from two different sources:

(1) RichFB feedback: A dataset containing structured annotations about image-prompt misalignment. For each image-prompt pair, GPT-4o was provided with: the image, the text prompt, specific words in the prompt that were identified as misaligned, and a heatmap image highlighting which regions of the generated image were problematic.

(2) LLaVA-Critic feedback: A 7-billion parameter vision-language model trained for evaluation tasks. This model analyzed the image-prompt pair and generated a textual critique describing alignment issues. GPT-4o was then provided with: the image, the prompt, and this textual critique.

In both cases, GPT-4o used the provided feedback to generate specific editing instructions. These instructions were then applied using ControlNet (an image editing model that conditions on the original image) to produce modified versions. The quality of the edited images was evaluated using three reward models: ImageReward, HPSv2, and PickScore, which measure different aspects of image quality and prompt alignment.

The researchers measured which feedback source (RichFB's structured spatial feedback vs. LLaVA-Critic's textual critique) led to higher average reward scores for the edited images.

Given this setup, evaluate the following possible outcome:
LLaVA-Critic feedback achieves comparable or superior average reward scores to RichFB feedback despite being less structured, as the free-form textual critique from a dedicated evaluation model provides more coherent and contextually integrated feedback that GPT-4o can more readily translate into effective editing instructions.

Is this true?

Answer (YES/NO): YES